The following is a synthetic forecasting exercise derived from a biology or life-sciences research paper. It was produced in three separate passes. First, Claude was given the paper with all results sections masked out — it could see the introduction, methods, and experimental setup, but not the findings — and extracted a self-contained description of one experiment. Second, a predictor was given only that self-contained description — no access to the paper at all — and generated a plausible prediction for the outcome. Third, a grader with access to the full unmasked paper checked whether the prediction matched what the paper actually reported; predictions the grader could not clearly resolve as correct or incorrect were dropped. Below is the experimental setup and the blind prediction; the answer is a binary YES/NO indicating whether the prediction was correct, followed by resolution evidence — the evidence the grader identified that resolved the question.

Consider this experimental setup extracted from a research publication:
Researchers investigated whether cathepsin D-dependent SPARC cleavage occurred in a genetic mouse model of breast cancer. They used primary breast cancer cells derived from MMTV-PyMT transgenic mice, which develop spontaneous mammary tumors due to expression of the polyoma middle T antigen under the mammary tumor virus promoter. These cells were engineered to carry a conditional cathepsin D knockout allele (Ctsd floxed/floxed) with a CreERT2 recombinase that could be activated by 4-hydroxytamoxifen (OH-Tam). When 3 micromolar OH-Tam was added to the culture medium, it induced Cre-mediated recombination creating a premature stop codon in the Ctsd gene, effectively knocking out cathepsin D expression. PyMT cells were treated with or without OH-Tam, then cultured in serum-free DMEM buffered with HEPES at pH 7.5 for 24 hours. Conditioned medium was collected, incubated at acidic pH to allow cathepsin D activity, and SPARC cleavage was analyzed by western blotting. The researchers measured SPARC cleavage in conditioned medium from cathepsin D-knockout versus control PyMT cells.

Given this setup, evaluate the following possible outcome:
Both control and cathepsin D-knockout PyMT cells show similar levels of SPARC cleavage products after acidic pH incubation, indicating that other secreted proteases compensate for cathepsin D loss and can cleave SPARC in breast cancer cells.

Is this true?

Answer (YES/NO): NO